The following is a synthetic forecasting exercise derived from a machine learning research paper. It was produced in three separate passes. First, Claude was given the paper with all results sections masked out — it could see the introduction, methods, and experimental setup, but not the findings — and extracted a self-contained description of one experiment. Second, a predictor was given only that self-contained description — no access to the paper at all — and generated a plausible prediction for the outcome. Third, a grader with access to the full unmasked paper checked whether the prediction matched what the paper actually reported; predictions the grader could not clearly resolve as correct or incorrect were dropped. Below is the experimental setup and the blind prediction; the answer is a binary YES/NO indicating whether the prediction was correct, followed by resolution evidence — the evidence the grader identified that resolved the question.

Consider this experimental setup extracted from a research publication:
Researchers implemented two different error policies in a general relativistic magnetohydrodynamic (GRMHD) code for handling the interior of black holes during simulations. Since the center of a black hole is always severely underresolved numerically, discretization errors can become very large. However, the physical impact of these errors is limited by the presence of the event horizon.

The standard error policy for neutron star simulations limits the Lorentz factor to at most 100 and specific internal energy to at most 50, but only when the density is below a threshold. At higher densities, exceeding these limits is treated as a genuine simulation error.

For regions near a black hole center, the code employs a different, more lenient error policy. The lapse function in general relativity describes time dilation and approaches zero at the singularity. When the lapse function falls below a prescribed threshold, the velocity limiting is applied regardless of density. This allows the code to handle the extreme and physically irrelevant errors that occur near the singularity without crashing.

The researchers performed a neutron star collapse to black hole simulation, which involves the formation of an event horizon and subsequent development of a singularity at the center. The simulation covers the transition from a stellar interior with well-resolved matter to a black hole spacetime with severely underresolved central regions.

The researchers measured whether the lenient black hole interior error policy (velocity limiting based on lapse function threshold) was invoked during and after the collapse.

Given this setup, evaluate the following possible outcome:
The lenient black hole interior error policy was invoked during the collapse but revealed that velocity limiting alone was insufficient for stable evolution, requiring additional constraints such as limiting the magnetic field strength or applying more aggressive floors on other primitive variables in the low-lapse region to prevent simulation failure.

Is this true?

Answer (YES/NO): NO